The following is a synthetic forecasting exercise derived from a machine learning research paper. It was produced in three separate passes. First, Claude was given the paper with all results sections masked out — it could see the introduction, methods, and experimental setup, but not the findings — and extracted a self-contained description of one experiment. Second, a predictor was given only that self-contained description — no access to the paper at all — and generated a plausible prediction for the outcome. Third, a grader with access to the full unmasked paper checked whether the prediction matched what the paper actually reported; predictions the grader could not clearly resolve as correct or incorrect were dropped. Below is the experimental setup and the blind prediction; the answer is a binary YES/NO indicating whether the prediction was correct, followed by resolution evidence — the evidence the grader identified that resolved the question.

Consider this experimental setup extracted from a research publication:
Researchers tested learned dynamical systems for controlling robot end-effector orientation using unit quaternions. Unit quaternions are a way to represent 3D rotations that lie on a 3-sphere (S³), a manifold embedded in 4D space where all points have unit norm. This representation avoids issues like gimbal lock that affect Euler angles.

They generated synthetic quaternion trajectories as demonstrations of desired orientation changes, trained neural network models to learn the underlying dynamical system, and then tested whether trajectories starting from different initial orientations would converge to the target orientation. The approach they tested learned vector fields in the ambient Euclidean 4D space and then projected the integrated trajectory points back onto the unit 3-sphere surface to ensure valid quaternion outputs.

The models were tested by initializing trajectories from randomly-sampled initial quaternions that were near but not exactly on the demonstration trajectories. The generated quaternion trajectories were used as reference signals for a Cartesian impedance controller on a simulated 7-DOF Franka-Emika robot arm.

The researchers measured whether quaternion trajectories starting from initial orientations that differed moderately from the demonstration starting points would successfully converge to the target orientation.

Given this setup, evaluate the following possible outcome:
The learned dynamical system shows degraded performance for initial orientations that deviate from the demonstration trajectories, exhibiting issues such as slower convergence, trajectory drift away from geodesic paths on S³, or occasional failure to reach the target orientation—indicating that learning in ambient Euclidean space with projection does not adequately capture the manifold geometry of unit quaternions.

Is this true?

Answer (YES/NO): YES